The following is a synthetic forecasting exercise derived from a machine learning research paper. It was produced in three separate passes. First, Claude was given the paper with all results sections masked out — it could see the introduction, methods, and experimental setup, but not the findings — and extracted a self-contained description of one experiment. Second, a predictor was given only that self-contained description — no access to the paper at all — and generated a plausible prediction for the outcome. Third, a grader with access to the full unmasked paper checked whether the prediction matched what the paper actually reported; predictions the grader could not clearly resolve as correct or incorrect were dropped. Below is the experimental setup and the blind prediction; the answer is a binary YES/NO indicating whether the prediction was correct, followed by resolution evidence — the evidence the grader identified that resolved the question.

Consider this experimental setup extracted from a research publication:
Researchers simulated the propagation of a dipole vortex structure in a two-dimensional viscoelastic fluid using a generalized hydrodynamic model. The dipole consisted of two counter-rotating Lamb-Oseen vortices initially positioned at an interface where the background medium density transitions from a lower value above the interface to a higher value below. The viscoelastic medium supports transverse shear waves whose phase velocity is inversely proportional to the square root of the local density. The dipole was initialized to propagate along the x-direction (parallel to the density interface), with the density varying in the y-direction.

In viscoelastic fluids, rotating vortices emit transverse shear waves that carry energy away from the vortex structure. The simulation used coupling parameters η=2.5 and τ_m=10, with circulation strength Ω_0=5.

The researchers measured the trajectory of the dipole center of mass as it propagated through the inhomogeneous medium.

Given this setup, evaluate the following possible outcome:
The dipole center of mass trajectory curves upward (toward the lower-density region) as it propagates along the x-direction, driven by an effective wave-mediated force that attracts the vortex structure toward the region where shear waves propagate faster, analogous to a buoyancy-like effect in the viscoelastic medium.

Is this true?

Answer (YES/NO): NO